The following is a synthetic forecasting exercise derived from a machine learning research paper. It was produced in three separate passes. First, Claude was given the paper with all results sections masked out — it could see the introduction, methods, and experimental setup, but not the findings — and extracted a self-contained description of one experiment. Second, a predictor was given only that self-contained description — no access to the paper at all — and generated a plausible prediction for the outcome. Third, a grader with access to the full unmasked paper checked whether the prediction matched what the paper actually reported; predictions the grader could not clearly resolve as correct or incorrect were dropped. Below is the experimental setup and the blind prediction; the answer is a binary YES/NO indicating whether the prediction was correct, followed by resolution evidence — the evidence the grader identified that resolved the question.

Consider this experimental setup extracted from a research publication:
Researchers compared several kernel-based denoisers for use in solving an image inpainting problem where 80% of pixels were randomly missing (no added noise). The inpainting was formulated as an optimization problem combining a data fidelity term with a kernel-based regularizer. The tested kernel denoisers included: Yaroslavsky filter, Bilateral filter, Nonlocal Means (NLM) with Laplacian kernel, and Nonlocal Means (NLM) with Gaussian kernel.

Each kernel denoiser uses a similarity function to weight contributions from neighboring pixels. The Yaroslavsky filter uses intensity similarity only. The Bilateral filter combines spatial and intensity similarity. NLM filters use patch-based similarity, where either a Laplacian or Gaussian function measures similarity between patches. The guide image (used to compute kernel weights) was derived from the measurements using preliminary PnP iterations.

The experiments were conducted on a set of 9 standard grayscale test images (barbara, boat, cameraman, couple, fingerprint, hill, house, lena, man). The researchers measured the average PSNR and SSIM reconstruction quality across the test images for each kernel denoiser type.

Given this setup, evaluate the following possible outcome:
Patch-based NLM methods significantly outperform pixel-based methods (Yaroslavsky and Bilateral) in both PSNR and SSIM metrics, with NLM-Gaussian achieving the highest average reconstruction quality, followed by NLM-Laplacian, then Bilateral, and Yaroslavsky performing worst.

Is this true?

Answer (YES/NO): NO